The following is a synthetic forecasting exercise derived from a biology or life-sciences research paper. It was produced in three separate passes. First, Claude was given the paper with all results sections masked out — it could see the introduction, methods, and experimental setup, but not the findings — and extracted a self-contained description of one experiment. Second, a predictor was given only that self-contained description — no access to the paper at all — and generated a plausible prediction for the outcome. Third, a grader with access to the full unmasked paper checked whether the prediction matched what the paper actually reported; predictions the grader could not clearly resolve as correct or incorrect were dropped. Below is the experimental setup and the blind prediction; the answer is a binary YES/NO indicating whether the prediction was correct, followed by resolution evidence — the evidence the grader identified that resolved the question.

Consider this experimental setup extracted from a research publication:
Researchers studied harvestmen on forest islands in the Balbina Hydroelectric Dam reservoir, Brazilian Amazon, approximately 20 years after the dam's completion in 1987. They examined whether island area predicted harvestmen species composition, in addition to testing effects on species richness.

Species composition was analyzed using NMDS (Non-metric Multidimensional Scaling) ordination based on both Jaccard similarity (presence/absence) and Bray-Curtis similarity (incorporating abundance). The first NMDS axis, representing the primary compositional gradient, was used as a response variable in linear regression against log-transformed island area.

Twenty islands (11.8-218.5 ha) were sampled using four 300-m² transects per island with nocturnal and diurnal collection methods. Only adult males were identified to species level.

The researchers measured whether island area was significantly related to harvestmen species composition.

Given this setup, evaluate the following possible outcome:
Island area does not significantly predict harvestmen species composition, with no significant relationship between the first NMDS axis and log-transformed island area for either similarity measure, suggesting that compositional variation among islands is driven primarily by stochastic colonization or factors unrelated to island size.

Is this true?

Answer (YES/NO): YES